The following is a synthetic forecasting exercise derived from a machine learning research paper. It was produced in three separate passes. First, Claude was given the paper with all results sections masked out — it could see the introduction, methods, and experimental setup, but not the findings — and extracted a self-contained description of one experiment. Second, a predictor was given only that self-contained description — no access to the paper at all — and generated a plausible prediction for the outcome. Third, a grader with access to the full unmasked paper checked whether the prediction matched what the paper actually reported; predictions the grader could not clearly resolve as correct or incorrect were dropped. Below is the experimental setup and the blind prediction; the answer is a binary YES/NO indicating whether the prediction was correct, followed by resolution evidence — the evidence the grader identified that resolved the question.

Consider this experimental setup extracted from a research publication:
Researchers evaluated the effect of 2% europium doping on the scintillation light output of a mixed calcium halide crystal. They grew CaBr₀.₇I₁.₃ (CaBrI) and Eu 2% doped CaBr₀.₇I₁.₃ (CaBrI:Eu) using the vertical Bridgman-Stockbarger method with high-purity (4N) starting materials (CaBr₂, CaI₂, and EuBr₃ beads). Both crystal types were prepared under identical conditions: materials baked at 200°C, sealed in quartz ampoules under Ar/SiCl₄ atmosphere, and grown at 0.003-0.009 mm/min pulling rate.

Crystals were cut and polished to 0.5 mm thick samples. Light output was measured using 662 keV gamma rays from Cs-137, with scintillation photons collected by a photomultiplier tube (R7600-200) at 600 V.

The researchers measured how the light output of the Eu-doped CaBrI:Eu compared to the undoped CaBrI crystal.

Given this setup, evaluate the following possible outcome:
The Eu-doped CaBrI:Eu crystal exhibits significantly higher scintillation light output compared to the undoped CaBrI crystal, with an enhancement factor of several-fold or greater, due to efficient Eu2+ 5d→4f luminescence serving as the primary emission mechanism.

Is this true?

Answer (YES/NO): NO